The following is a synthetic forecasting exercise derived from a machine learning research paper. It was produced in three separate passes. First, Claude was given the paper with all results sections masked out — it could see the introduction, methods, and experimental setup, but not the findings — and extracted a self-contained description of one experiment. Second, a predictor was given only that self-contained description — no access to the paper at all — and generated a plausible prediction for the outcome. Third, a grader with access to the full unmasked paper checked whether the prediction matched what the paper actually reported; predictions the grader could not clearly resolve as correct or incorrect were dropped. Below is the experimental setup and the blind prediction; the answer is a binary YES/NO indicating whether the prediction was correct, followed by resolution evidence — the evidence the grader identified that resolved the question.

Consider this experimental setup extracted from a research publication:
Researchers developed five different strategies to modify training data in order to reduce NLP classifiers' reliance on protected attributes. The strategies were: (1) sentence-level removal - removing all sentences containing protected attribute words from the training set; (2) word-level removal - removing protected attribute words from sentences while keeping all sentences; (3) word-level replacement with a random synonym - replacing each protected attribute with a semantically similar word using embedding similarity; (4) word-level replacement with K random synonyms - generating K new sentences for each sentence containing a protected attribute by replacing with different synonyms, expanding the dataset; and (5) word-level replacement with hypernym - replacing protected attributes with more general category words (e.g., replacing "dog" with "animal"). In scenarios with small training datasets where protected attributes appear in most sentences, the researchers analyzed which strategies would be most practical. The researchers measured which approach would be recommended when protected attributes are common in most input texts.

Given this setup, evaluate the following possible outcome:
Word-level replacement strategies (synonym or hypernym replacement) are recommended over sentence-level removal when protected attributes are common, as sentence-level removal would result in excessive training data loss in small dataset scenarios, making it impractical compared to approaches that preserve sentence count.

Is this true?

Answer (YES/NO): NO